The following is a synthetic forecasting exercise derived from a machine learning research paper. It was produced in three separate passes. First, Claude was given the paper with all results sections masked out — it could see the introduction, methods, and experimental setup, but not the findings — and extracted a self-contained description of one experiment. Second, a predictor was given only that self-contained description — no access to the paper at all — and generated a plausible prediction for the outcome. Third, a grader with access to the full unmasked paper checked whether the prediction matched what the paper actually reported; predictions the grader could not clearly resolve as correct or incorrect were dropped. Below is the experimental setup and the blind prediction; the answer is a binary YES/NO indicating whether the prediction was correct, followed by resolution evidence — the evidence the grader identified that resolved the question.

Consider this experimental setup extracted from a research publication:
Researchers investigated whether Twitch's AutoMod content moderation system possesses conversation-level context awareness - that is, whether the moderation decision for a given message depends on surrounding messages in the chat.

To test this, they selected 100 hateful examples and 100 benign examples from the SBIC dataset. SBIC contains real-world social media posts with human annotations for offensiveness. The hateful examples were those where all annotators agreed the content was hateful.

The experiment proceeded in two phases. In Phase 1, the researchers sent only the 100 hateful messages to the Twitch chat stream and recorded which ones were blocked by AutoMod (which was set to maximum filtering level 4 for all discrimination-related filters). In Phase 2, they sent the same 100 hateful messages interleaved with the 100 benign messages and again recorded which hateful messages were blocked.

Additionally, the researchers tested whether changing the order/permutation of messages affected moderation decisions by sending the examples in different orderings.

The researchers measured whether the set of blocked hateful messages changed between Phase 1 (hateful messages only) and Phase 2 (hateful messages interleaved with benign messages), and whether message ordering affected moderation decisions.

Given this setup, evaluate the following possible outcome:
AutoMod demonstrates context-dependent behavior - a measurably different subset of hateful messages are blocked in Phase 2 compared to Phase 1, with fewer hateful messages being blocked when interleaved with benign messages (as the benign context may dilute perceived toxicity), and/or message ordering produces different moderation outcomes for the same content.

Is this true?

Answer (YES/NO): NO